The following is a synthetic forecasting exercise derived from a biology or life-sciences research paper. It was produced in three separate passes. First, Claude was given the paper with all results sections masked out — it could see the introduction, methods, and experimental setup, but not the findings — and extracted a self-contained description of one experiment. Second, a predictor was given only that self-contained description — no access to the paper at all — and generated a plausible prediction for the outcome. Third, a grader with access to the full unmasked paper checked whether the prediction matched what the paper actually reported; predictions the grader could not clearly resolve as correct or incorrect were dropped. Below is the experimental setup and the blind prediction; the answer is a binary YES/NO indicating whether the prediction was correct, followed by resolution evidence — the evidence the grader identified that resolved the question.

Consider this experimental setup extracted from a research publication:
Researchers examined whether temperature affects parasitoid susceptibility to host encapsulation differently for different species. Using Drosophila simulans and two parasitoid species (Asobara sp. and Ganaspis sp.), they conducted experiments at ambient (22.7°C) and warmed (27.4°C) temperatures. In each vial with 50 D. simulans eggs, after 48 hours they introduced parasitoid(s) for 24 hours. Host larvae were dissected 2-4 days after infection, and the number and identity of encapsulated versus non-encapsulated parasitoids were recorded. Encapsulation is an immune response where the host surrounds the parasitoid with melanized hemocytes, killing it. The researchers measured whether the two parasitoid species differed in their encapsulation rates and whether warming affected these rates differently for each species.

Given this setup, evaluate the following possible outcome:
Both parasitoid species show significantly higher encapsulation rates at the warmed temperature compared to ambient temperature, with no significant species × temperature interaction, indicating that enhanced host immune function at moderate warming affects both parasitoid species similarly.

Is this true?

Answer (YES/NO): NO